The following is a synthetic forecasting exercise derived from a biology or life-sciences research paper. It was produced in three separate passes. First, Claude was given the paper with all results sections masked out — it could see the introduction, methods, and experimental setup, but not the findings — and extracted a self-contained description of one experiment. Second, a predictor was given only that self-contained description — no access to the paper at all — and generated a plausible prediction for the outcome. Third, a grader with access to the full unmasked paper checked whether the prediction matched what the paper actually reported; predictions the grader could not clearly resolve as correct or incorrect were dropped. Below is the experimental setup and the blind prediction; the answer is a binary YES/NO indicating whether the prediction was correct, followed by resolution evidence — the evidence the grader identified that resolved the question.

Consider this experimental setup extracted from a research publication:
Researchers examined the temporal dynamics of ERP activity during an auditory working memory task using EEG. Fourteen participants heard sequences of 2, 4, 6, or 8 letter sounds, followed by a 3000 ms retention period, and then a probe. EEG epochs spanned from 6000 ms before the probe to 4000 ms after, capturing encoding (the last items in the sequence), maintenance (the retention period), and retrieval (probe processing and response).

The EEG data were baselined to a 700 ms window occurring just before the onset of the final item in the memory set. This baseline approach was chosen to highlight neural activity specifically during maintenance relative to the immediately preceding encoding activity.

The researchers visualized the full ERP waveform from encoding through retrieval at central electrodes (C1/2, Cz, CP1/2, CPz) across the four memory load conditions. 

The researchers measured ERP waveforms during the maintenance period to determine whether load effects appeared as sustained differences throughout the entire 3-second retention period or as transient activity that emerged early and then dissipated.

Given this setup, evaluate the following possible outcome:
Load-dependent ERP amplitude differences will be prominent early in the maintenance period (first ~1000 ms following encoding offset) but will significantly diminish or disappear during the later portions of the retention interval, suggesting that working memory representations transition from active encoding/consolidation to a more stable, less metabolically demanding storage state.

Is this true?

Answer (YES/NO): NO